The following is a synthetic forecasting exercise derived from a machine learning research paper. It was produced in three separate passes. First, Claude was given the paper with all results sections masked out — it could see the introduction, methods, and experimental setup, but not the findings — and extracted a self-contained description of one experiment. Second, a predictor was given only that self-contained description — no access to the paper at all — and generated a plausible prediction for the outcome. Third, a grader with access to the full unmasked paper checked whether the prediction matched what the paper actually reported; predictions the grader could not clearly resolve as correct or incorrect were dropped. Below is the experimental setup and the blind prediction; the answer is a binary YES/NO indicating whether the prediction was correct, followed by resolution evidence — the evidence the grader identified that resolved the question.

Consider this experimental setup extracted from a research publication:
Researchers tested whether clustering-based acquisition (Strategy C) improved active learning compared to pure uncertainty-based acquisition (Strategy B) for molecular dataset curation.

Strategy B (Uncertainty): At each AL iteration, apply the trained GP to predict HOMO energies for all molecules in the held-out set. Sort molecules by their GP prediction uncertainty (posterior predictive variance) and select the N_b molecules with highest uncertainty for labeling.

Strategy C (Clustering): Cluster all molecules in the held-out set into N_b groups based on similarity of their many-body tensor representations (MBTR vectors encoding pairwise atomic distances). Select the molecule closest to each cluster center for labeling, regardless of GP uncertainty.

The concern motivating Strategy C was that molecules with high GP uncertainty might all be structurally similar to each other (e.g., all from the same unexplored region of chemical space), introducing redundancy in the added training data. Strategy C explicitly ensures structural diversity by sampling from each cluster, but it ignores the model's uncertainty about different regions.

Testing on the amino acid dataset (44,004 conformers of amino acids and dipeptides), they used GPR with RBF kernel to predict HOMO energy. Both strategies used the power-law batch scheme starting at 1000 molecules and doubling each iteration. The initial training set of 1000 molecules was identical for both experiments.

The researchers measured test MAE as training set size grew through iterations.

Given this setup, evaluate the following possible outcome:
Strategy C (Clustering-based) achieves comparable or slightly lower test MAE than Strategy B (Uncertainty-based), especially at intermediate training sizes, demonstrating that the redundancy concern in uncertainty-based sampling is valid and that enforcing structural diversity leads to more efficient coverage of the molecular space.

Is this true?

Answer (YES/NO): NO